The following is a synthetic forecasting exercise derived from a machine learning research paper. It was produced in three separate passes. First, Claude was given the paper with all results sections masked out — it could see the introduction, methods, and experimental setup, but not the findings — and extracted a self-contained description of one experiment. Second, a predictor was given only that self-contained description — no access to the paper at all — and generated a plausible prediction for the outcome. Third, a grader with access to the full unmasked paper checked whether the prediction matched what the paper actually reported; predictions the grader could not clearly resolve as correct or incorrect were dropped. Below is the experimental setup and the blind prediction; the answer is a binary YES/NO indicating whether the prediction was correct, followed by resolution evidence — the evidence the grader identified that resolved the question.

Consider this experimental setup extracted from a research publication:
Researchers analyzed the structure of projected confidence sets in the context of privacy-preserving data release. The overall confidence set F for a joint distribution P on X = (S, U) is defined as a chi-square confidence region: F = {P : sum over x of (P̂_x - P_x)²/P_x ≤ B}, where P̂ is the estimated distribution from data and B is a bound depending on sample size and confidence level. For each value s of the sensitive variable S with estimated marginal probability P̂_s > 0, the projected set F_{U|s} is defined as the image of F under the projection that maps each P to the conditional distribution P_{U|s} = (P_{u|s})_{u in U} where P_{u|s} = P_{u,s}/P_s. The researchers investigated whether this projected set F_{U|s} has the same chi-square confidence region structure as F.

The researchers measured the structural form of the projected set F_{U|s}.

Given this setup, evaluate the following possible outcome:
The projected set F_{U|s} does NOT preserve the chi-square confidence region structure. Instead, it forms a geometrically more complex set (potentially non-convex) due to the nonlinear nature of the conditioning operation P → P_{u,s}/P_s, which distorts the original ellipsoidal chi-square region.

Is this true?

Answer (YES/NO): NO